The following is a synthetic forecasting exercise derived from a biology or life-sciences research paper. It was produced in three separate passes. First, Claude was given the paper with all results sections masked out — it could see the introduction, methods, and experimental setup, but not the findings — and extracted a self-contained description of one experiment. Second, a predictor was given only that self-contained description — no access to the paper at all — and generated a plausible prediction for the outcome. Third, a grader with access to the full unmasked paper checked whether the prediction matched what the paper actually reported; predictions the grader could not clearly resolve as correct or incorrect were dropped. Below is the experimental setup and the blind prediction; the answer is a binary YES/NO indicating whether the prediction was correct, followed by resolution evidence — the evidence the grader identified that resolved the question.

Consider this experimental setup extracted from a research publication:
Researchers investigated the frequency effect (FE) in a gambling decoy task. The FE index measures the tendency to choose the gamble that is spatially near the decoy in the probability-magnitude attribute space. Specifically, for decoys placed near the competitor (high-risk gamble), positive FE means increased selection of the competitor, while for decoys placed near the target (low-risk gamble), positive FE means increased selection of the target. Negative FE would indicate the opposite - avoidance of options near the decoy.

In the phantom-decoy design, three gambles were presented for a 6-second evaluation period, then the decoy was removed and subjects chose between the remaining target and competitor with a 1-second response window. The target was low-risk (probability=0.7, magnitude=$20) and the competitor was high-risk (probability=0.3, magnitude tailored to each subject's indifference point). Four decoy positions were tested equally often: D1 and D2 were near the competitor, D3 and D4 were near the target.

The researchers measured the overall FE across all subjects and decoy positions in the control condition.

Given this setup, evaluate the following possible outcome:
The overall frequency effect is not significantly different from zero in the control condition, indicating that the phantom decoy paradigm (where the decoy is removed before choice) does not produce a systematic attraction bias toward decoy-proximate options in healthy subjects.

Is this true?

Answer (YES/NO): YES